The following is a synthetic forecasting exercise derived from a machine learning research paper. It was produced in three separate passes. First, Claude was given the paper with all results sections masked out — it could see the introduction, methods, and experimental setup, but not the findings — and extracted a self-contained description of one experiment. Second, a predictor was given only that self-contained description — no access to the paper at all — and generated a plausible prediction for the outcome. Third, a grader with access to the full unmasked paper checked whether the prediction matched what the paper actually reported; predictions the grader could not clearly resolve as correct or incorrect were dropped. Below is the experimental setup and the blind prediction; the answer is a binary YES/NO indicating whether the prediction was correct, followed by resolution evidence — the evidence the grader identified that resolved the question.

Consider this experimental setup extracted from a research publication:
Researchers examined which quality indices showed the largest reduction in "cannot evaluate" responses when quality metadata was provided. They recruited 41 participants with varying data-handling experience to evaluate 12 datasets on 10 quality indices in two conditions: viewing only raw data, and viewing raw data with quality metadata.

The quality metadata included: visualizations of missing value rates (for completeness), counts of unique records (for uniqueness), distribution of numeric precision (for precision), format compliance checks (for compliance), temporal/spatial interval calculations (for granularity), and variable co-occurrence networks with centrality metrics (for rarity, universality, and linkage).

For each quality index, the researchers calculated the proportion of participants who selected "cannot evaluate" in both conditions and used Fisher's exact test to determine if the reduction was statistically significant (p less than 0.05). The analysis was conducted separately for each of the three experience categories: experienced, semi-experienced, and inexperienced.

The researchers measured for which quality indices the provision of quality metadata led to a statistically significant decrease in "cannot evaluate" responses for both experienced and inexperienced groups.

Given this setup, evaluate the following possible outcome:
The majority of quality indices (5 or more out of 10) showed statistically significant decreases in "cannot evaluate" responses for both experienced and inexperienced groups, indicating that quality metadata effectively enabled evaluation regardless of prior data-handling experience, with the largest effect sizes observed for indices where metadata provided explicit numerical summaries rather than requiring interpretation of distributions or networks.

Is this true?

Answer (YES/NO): NO